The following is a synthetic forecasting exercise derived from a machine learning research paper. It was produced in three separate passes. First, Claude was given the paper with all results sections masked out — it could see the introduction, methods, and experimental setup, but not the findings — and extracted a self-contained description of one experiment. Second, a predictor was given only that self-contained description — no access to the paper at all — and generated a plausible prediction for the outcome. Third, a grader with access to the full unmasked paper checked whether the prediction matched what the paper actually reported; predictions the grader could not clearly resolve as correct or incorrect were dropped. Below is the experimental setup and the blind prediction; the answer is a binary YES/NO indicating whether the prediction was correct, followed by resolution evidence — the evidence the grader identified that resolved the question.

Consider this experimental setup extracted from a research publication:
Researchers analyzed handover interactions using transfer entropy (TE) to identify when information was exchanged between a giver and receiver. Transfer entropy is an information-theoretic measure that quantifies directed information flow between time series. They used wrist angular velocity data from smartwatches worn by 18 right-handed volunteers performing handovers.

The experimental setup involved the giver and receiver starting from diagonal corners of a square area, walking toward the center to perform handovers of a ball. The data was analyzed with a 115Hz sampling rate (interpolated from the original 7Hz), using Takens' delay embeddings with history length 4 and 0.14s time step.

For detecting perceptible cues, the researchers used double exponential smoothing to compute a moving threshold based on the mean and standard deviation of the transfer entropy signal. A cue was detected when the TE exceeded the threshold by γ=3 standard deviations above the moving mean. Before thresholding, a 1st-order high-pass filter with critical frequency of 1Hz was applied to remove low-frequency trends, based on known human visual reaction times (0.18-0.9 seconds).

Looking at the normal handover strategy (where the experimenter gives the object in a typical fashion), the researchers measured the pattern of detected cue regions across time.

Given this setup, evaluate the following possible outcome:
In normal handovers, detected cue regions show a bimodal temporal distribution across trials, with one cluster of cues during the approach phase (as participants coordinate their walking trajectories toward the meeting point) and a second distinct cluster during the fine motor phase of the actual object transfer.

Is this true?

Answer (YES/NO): NO